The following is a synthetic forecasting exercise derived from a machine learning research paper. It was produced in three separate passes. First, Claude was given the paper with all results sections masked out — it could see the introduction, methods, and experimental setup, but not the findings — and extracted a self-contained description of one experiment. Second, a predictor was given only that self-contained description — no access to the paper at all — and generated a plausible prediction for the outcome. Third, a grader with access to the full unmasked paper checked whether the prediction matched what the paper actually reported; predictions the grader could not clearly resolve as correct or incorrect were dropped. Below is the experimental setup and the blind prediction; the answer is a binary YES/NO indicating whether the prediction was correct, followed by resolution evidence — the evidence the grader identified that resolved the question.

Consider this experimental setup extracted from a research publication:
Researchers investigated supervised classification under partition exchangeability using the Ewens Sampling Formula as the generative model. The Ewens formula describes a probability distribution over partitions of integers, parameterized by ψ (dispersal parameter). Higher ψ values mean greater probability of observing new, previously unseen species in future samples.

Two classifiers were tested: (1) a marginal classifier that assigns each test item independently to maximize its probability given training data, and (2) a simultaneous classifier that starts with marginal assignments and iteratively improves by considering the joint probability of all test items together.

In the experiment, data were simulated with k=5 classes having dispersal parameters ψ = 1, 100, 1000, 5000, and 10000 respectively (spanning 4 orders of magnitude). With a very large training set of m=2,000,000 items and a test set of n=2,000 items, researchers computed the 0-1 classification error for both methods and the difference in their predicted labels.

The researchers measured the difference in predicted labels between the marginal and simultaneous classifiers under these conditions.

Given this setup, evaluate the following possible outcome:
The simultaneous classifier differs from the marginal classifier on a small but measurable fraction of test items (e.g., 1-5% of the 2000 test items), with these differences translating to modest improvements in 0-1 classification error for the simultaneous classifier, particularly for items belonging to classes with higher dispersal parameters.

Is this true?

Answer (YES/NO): NO